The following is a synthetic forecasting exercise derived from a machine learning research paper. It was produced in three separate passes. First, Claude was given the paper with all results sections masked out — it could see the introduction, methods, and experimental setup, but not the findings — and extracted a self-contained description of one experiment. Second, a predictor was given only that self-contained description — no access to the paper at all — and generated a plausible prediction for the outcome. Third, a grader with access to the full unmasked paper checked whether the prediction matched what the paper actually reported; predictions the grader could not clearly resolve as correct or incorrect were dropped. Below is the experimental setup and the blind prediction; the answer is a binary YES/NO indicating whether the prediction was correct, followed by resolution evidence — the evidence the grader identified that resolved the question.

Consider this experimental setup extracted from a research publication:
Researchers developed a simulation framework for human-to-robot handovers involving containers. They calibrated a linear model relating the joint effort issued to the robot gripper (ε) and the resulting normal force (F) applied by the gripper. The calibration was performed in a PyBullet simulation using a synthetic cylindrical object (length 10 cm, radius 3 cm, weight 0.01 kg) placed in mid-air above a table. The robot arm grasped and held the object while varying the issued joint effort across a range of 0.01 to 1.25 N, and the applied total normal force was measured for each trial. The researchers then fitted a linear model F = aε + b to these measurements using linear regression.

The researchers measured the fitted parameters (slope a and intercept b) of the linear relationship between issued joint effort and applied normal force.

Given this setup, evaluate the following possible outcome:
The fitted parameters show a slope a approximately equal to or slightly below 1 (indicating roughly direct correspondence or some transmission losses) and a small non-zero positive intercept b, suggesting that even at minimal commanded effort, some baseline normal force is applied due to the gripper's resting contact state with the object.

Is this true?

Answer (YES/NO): NO